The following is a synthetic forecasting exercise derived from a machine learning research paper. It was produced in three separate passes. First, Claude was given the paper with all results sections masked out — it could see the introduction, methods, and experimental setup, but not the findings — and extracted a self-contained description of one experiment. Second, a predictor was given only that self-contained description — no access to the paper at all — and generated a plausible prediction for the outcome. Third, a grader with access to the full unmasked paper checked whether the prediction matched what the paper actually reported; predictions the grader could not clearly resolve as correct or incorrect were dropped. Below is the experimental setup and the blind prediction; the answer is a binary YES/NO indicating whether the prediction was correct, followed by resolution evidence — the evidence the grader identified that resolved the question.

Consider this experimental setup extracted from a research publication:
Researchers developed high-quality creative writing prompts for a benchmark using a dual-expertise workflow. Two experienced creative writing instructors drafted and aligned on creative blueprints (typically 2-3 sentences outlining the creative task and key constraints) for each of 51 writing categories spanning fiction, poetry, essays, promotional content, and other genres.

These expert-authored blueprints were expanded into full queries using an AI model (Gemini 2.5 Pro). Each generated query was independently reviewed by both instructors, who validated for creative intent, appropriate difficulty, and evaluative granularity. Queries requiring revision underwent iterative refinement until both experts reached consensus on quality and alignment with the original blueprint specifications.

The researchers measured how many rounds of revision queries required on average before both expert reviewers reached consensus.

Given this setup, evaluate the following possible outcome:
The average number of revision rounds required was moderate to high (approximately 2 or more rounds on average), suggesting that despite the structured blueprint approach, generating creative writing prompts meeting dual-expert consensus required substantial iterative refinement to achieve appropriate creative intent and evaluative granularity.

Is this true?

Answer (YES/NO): YES